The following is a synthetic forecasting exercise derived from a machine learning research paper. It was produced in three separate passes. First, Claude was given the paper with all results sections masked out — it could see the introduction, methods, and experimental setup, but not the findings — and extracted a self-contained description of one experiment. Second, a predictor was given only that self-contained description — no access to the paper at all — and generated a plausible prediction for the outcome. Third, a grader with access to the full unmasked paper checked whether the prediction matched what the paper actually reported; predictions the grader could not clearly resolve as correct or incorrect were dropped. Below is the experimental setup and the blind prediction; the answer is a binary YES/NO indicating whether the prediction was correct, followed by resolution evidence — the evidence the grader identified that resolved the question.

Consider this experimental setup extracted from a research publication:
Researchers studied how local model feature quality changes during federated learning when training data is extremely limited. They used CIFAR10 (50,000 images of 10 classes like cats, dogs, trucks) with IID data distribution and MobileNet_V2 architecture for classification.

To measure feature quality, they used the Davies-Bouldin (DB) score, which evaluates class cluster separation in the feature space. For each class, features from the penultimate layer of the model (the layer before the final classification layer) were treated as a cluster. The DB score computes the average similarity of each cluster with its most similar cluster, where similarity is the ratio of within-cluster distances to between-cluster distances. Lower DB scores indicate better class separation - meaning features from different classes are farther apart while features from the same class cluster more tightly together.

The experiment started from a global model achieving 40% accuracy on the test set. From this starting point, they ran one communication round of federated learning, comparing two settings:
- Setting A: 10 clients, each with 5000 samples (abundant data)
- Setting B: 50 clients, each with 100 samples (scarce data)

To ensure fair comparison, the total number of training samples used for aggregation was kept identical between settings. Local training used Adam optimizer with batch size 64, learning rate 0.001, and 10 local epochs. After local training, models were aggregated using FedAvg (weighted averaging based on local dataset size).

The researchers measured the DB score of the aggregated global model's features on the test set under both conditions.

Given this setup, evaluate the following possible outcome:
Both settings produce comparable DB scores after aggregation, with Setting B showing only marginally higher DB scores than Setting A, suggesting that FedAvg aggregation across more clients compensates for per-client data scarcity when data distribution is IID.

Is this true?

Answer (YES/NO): NO